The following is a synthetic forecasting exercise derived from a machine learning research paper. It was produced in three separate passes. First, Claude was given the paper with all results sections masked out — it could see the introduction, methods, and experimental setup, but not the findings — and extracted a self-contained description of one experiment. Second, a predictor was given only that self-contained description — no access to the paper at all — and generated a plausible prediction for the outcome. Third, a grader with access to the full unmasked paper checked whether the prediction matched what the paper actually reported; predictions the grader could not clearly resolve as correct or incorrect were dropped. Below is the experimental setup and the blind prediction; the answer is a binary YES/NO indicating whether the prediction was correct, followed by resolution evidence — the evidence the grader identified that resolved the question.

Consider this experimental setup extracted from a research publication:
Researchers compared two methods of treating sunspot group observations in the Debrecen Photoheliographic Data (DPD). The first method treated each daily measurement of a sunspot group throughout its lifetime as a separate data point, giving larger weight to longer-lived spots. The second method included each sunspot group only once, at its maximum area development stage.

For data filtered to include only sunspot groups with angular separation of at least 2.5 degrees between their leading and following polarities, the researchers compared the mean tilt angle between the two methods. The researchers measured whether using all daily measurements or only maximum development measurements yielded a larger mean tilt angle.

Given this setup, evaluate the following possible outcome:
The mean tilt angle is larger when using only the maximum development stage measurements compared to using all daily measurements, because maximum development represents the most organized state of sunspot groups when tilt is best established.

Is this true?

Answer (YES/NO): NO